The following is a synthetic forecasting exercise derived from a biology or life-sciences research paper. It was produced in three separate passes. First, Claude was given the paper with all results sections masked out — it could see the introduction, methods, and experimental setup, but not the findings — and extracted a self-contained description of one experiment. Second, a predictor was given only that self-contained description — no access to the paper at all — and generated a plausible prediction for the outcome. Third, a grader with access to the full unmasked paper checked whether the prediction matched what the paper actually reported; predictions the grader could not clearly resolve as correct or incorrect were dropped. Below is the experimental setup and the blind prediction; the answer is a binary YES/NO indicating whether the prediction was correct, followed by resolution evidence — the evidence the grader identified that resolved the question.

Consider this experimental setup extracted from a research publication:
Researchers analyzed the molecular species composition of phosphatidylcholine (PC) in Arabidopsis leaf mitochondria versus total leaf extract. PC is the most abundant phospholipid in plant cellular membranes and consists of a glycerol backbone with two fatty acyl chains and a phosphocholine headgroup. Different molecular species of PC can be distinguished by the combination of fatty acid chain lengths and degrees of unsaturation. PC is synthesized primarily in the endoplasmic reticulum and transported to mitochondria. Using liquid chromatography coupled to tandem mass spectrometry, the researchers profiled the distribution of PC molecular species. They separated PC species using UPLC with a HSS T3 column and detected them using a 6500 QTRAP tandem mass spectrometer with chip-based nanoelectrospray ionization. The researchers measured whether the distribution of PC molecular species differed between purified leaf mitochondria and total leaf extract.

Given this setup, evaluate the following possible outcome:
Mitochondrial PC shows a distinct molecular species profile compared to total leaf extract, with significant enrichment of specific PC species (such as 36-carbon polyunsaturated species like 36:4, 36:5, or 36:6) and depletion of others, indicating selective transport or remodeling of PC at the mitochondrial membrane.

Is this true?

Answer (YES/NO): YES